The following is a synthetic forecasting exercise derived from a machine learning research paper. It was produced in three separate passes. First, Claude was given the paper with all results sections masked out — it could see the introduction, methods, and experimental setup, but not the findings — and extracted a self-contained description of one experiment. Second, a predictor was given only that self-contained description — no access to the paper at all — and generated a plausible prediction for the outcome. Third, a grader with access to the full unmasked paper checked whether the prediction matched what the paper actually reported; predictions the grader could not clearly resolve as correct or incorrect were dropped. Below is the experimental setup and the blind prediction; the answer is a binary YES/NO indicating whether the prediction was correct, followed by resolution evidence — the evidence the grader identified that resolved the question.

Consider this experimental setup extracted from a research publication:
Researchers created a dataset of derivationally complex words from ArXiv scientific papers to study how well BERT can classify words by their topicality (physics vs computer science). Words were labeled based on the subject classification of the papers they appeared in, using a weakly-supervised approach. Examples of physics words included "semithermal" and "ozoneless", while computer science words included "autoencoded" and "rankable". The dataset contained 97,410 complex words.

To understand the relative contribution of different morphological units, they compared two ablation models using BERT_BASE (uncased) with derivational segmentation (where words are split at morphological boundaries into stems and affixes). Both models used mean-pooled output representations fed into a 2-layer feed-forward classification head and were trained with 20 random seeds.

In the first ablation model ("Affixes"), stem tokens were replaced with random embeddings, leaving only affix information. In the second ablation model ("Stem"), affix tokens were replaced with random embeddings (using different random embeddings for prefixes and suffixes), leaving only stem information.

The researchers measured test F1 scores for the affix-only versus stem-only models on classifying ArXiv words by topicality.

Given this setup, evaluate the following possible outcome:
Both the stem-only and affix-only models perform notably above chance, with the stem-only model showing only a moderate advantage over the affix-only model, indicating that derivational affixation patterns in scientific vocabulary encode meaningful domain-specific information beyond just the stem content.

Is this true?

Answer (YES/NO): NO